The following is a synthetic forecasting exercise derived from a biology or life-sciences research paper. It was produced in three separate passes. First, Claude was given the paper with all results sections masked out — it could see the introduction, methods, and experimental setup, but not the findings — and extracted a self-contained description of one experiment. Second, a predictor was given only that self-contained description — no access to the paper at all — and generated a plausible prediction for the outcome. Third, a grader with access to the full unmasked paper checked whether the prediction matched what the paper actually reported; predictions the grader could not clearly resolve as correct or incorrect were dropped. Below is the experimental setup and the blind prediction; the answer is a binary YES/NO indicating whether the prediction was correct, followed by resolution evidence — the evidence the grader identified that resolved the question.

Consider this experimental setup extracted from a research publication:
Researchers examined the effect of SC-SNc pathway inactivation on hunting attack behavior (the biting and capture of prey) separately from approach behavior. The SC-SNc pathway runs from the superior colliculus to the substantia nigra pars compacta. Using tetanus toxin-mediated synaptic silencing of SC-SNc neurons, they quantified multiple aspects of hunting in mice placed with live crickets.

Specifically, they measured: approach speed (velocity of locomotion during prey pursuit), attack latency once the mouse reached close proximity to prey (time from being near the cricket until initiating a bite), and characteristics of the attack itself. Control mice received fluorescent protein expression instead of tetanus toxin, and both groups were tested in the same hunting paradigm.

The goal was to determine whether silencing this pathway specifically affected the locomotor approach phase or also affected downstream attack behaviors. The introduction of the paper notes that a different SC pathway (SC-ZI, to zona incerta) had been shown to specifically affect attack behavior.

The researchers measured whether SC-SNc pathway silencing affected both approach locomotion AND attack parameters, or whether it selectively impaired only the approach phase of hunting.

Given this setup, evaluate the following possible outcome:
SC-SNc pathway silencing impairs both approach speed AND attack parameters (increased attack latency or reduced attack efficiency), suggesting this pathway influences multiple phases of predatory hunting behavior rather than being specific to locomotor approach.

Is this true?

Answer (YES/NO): NO